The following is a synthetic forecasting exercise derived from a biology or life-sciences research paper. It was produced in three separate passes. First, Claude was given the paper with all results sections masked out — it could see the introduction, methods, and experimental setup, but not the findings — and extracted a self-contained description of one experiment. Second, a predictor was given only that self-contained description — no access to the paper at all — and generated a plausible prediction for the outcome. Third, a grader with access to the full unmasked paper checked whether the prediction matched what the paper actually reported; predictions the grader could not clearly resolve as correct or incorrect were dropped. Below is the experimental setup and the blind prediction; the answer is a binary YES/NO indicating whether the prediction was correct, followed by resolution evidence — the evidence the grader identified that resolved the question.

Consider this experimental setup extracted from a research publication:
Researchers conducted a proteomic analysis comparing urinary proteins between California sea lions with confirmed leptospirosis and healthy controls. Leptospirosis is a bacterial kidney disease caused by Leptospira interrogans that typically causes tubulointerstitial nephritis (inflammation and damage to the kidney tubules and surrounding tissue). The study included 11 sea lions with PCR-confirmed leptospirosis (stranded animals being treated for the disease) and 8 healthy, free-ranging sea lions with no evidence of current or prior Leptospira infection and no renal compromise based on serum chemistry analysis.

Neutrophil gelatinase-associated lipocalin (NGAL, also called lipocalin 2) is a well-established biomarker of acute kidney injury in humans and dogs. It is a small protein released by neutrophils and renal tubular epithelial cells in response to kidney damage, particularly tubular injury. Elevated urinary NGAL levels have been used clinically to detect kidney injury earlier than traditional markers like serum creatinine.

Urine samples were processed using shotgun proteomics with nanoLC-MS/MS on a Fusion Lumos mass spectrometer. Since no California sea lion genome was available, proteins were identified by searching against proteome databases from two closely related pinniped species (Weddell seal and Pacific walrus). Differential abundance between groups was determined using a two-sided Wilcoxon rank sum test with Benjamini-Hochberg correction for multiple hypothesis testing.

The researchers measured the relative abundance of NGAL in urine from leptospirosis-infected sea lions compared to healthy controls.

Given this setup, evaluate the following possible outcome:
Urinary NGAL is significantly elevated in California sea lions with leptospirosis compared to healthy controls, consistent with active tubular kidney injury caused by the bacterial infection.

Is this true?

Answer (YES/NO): YES